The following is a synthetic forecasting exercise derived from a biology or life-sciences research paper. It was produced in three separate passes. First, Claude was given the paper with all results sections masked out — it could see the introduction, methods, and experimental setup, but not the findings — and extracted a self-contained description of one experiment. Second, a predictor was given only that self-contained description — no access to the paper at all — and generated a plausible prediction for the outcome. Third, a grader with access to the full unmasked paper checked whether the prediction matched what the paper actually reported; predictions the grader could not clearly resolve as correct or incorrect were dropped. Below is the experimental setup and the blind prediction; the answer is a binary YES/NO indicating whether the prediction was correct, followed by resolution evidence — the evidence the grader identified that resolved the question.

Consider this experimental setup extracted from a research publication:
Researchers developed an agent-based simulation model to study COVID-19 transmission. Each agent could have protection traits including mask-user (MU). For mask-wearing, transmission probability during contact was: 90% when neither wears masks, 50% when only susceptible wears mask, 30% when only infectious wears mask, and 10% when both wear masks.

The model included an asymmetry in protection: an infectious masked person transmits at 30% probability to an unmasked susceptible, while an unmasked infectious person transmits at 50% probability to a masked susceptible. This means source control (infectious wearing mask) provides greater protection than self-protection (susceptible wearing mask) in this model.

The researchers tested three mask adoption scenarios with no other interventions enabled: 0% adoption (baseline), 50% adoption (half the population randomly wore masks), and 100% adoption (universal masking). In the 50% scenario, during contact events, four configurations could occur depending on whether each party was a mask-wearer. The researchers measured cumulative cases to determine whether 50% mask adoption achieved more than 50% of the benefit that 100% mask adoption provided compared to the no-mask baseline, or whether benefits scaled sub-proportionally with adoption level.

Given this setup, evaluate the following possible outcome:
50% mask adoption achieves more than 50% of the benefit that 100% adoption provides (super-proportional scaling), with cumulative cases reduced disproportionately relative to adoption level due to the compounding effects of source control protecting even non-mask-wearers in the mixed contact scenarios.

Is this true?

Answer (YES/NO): NO